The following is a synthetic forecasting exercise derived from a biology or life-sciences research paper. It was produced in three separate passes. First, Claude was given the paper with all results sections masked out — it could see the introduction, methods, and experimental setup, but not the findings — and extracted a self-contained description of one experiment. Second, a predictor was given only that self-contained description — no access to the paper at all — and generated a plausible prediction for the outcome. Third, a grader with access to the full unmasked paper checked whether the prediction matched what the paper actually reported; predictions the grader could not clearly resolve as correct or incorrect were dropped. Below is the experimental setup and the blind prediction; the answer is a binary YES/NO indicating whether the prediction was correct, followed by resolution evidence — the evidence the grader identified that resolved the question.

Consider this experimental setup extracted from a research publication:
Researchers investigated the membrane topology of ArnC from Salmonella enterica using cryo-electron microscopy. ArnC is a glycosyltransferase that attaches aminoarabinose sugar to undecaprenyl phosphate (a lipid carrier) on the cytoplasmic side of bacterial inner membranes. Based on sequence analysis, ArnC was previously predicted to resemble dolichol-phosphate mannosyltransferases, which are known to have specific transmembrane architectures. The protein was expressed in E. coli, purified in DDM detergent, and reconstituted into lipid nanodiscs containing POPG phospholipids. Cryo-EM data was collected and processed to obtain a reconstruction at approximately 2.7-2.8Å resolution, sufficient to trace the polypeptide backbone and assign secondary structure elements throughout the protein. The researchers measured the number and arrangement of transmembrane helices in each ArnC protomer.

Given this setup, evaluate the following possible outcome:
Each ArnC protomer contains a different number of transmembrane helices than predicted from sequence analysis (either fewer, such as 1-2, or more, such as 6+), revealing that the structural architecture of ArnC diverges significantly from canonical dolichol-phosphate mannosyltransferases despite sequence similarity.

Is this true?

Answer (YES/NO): YES